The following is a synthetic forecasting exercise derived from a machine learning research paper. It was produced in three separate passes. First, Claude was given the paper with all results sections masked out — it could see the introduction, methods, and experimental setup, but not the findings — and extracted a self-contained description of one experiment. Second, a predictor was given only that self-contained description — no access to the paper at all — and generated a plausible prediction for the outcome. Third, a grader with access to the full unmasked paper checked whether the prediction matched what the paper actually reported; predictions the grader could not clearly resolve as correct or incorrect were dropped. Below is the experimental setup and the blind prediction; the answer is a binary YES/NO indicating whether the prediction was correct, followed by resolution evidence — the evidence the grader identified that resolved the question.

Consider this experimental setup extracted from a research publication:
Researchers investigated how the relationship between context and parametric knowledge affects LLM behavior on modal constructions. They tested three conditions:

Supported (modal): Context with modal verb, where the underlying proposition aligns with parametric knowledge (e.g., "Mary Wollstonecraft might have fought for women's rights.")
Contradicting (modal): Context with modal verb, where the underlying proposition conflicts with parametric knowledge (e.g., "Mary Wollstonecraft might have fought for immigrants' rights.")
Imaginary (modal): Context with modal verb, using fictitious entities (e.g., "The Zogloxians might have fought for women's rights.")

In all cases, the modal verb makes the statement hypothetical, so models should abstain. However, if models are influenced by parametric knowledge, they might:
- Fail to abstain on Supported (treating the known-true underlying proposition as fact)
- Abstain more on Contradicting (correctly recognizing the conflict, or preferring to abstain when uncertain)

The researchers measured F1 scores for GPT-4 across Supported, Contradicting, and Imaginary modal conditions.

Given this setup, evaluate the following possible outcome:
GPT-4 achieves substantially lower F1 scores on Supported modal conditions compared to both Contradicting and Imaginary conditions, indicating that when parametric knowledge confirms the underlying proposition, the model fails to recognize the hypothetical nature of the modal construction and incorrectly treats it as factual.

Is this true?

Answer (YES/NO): YES